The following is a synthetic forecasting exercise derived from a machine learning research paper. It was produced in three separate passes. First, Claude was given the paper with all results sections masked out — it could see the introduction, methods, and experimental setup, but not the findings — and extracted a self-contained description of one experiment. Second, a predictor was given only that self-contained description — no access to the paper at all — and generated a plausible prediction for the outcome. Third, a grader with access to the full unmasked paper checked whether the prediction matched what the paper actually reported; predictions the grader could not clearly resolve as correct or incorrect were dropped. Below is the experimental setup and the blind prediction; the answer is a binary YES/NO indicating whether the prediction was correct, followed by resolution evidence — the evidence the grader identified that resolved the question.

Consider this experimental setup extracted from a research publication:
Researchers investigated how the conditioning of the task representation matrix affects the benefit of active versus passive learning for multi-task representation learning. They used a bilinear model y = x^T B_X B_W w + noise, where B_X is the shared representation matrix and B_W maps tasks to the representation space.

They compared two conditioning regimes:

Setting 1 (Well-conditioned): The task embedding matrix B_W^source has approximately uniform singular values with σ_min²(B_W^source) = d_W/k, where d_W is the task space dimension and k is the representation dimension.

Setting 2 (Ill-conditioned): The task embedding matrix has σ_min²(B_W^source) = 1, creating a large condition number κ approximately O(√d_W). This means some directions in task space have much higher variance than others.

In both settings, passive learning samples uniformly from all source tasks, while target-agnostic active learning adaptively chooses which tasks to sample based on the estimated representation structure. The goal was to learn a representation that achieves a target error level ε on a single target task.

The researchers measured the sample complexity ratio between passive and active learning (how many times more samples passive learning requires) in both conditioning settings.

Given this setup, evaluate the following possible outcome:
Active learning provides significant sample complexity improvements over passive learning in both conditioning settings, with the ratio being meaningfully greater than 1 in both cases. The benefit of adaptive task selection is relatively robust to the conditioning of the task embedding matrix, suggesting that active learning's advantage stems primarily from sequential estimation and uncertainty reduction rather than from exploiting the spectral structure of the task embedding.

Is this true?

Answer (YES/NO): NO